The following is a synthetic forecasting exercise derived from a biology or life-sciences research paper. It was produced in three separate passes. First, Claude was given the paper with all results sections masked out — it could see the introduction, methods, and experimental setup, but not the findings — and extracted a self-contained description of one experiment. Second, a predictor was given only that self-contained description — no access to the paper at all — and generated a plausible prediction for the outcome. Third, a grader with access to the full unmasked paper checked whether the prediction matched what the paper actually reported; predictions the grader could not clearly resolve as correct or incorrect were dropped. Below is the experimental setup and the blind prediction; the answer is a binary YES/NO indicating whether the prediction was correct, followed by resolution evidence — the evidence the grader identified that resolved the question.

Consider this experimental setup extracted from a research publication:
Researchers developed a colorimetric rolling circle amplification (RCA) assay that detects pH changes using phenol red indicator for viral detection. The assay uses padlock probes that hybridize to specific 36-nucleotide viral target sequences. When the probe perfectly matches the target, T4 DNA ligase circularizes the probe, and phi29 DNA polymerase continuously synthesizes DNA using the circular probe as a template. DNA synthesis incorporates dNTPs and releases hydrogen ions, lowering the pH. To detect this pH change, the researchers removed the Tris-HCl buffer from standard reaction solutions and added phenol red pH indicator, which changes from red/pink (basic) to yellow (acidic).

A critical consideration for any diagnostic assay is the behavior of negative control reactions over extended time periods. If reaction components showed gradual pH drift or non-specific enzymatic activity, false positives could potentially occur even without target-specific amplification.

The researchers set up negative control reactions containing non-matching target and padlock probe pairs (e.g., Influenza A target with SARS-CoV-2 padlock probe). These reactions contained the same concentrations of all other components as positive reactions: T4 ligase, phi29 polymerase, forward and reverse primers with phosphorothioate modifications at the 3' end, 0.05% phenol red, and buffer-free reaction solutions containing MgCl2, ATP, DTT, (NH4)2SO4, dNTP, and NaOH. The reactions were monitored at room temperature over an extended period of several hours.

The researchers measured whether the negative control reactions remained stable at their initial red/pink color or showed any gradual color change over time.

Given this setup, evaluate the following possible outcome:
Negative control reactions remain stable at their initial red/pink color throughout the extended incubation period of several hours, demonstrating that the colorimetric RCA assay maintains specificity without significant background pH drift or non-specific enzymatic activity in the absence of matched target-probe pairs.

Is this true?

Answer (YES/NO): NO